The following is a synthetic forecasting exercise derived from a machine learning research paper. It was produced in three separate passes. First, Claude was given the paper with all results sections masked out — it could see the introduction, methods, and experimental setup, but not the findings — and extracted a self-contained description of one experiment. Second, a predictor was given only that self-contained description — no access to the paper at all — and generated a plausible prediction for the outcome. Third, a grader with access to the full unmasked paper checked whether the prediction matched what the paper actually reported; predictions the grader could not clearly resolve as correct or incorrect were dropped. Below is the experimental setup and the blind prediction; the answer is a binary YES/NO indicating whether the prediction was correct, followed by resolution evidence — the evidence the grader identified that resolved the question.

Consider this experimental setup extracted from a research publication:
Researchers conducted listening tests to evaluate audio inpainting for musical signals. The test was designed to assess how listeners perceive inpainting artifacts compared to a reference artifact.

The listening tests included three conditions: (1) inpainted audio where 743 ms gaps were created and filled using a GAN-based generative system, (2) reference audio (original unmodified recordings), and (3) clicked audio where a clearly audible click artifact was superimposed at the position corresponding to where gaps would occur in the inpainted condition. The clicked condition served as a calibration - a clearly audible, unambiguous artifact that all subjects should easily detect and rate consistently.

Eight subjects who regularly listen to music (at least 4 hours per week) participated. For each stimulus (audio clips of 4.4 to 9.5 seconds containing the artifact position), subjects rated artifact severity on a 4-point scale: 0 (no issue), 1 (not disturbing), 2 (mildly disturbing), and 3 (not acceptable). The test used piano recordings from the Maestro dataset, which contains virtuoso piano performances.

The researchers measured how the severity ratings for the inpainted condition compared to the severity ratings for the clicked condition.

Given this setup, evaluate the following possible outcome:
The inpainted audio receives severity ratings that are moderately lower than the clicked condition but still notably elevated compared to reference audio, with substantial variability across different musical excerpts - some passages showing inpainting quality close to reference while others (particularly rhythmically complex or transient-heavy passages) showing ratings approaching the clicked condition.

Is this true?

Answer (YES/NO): NO